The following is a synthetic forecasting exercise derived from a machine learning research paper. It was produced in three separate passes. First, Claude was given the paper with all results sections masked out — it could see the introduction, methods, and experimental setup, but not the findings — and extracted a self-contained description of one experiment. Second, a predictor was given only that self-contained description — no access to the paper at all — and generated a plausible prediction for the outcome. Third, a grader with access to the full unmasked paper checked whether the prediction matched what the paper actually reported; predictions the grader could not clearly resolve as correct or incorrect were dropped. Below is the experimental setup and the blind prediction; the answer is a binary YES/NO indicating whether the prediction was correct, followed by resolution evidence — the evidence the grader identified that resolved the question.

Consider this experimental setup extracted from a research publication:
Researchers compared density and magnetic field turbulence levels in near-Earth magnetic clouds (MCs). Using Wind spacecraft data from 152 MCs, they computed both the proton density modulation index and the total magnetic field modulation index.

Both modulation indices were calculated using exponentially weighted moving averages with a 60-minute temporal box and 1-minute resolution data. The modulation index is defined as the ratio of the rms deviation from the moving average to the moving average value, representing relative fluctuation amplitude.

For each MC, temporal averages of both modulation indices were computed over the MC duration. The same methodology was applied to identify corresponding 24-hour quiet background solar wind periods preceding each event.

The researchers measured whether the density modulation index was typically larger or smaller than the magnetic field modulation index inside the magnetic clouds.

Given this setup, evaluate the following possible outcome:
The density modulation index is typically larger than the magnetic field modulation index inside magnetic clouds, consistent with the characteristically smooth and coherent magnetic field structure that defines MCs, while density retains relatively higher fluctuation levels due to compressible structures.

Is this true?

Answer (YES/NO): YES